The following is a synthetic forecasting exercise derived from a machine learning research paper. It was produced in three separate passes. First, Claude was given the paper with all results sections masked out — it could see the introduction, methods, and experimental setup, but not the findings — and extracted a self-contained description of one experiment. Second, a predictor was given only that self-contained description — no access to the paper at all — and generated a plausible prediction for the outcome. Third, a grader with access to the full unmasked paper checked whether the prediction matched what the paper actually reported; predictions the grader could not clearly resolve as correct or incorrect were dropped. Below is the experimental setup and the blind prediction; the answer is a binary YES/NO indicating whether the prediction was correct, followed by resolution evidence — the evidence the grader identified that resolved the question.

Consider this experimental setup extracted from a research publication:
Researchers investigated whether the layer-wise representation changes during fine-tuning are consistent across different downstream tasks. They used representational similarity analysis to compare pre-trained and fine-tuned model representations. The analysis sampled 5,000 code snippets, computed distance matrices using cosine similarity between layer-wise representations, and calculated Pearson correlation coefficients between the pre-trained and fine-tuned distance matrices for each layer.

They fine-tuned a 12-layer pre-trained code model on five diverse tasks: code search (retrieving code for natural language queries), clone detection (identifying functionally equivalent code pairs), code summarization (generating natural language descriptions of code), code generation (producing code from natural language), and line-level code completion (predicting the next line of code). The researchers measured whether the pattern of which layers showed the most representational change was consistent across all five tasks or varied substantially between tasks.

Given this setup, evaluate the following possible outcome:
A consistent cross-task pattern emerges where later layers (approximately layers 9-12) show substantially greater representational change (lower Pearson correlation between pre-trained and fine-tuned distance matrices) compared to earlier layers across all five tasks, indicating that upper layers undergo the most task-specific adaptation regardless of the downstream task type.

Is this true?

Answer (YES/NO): NO